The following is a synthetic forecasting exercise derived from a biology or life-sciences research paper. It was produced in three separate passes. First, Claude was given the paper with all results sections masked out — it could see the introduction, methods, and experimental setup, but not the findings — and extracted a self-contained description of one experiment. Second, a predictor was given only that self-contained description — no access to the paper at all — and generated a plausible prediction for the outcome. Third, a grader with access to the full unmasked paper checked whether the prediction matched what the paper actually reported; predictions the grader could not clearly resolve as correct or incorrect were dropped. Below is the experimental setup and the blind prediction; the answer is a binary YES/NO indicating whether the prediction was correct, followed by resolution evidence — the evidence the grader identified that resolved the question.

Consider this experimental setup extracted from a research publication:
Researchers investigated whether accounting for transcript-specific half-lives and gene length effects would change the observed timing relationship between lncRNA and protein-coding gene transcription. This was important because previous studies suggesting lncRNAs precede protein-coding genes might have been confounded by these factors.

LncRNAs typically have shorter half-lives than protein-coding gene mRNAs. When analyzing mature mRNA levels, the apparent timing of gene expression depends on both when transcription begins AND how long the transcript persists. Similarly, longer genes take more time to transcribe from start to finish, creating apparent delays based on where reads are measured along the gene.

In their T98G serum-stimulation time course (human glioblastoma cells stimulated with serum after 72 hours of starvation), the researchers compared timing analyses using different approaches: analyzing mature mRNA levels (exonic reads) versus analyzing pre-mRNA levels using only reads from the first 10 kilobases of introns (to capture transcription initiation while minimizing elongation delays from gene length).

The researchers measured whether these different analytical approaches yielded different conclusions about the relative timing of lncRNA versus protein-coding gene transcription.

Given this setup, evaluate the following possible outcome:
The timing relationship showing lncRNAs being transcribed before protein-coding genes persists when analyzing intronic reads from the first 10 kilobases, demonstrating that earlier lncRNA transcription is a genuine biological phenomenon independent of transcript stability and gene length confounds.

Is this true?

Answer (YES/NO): NO